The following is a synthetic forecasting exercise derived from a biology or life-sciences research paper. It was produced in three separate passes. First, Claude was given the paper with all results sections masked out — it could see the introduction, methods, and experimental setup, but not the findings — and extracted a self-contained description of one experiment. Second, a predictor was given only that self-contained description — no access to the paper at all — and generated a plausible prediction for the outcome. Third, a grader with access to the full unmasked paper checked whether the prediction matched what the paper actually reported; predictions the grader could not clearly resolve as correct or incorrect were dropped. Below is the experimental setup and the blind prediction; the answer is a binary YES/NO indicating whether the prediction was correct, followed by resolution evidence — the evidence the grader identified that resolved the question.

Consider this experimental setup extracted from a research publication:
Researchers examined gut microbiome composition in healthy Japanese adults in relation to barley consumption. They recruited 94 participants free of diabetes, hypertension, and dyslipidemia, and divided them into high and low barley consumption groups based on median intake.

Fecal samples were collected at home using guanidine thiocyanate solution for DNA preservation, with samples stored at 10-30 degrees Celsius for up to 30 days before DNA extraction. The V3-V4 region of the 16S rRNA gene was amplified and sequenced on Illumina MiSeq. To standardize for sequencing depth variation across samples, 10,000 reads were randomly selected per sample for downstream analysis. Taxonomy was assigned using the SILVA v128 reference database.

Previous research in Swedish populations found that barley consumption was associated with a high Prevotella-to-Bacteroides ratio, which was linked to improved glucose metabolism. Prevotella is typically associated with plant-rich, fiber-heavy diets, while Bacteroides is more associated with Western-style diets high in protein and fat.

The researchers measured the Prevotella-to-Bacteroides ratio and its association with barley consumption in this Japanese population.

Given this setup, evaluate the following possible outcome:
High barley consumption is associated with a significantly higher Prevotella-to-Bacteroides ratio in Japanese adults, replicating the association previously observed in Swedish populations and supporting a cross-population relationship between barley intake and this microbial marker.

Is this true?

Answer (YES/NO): NO